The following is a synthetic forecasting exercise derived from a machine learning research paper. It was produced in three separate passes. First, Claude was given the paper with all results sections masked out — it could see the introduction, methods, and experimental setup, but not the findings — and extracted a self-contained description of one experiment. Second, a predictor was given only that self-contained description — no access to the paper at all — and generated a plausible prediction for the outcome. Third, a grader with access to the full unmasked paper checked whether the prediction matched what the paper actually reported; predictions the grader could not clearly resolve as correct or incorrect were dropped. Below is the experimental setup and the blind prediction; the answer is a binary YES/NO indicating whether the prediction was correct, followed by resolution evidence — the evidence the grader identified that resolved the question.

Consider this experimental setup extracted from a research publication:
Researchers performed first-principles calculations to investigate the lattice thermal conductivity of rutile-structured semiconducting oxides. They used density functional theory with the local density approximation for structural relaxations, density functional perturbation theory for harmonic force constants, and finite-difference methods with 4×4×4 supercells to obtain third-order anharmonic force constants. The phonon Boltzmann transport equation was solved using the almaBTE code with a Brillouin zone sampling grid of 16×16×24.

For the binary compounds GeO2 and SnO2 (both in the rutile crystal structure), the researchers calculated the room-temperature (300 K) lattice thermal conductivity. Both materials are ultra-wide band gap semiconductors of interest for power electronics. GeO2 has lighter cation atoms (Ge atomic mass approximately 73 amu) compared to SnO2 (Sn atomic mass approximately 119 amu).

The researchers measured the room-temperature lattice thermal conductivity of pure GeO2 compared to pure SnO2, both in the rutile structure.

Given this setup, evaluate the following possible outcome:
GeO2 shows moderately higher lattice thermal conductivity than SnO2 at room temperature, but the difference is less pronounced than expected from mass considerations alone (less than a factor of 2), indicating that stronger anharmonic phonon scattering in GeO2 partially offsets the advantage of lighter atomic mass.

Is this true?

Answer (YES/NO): NO